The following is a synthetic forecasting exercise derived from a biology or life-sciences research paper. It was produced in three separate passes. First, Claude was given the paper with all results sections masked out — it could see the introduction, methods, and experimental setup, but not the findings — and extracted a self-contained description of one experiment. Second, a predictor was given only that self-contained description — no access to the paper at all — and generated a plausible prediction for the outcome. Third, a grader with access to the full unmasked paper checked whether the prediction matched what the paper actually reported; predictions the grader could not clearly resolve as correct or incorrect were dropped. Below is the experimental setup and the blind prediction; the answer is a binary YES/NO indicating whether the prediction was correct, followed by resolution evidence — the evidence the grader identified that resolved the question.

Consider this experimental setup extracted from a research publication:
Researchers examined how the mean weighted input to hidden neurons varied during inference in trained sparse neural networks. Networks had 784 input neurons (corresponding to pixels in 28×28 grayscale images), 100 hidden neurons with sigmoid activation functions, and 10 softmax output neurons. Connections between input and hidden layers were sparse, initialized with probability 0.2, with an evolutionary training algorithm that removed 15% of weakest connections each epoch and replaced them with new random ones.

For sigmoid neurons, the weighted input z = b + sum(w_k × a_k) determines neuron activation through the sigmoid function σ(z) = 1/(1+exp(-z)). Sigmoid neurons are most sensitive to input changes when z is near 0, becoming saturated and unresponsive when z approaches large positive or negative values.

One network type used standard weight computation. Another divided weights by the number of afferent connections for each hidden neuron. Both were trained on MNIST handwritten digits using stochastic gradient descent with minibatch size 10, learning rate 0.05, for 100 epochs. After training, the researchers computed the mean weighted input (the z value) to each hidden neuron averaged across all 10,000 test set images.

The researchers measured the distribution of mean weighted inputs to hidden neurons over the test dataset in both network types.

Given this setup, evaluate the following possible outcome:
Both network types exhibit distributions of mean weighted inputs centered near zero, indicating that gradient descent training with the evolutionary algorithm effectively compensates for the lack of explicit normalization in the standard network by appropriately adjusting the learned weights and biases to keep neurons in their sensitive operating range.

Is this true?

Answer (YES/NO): NO